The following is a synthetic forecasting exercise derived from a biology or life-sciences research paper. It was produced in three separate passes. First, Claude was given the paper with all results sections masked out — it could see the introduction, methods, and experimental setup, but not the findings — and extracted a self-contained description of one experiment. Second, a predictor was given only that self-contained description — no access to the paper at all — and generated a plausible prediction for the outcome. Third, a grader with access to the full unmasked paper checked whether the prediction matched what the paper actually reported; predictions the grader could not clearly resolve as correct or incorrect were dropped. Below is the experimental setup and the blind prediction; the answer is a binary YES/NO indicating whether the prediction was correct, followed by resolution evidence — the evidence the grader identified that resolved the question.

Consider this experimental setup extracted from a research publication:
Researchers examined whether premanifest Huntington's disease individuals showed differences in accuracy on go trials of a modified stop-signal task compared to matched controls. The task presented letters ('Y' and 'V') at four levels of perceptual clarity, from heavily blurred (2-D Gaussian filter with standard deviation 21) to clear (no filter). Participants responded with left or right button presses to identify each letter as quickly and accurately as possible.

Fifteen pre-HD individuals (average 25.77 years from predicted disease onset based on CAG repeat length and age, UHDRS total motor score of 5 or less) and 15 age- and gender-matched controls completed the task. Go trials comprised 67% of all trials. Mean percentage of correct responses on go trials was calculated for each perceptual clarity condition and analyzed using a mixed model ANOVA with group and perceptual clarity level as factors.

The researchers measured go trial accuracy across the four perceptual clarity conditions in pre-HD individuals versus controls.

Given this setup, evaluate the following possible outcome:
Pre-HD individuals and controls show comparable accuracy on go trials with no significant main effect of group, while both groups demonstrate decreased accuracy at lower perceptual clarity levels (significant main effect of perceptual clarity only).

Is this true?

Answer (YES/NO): NO